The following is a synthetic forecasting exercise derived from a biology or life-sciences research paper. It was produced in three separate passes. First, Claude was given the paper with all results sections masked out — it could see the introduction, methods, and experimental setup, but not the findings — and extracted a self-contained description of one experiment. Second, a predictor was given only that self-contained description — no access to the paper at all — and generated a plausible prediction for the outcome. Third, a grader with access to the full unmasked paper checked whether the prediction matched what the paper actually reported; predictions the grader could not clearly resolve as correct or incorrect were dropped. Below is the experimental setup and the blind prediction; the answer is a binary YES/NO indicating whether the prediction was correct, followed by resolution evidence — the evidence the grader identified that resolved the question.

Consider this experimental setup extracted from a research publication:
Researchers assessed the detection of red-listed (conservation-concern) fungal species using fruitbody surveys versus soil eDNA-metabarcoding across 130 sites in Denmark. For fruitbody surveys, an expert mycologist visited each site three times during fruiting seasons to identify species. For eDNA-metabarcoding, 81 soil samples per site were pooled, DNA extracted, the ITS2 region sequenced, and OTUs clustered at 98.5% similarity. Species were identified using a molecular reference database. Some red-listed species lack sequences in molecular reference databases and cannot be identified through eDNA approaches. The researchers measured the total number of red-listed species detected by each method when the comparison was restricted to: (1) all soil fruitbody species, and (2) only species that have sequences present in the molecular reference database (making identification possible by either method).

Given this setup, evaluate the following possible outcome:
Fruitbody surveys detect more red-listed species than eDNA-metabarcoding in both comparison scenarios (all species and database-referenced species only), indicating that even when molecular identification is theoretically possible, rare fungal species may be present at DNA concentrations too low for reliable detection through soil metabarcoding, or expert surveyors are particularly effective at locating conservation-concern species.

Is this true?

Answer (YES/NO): YES